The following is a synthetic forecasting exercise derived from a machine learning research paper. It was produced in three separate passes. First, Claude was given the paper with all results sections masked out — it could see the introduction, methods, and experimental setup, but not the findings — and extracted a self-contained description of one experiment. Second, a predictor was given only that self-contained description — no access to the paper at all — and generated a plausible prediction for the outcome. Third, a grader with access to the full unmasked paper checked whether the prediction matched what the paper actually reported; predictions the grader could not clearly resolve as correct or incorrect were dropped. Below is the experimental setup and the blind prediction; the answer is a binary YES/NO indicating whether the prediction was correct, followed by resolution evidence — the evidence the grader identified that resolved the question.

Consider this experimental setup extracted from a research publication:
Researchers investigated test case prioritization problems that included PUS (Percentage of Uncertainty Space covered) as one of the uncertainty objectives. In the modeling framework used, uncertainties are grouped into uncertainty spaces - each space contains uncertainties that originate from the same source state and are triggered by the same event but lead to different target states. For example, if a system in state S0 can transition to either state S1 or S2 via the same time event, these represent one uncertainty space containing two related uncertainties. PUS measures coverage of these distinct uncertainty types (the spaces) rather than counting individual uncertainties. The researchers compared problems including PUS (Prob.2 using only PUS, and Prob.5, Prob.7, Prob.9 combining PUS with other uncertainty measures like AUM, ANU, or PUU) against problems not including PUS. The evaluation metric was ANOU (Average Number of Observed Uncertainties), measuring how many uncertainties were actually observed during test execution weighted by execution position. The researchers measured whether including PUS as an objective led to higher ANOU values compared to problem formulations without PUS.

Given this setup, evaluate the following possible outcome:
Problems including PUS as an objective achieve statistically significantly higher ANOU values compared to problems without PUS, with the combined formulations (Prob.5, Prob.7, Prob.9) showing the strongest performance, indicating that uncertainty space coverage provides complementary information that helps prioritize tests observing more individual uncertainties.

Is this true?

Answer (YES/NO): NO